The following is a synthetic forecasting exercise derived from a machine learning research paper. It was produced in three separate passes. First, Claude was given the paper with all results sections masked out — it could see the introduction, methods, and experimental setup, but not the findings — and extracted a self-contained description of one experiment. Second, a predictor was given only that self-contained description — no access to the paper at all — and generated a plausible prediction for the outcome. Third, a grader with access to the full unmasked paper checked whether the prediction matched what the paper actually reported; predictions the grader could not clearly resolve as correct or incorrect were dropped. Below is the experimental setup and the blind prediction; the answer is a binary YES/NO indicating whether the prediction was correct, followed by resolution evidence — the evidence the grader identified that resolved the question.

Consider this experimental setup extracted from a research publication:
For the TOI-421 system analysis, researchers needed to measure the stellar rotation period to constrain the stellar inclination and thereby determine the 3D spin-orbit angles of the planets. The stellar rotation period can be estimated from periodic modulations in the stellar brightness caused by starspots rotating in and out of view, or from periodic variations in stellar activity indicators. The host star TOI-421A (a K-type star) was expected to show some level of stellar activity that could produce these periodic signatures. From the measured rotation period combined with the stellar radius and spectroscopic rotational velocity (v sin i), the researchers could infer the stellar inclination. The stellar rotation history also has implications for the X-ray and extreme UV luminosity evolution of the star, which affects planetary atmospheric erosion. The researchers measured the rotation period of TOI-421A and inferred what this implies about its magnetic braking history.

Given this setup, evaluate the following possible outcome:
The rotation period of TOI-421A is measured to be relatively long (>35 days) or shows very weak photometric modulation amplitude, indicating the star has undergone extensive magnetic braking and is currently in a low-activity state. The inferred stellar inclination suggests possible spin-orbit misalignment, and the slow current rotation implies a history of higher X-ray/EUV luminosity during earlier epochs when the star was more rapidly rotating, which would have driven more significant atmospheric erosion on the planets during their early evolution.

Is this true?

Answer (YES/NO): NO